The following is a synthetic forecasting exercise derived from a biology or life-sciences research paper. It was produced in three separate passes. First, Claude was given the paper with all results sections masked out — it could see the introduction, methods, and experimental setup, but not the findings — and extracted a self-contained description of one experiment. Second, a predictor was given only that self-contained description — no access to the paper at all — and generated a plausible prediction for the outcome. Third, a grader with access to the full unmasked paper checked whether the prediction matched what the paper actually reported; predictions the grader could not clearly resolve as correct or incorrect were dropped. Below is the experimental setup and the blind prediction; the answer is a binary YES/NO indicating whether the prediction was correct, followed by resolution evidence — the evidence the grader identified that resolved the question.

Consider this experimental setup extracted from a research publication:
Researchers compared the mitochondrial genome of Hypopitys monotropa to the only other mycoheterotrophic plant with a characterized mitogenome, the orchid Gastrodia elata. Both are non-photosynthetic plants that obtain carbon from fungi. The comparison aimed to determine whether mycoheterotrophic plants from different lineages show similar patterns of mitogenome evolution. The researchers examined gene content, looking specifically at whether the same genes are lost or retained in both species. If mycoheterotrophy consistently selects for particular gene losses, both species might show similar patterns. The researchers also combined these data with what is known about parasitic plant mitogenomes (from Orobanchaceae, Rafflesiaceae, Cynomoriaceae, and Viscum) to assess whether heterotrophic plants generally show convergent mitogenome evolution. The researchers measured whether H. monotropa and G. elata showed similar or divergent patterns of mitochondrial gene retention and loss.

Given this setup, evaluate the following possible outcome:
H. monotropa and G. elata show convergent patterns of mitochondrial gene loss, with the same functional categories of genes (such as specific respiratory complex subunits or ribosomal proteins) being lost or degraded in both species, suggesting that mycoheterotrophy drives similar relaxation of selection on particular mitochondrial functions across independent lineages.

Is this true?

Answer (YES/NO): NO